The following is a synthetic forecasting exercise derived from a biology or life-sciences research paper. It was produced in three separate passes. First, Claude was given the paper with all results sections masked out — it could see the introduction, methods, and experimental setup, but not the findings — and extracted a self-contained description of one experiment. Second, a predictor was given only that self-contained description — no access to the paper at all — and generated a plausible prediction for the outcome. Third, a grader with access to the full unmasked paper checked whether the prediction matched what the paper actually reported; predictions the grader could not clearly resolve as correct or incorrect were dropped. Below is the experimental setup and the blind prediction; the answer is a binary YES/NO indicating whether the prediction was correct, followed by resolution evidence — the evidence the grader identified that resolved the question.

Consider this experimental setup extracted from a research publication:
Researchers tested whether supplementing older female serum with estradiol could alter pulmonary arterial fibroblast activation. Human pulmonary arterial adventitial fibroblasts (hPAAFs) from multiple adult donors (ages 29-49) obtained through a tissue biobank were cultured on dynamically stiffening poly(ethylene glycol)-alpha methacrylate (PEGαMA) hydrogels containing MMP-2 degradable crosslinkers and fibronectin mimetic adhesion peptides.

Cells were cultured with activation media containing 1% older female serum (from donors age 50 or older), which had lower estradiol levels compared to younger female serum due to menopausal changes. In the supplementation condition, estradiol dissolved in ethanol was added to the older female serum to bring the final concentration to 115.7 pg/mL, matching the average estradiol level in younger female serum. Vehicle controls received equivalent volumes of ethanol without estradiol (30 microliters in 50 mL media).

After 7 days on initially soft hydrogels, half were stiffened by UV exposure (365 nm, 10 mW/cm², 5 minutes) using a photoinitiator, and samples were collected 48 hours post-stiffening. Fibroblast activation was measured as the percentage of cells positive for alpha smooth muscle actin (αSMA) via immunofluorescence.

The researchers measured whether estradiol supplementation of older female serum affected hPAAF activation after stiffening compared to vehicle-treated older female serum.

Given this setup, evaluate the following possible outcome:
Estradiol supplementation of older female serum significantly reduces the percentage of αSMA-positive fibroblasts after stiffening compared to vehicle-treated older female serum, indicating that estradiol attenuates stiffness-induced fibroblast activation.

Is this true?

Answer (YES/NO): NO